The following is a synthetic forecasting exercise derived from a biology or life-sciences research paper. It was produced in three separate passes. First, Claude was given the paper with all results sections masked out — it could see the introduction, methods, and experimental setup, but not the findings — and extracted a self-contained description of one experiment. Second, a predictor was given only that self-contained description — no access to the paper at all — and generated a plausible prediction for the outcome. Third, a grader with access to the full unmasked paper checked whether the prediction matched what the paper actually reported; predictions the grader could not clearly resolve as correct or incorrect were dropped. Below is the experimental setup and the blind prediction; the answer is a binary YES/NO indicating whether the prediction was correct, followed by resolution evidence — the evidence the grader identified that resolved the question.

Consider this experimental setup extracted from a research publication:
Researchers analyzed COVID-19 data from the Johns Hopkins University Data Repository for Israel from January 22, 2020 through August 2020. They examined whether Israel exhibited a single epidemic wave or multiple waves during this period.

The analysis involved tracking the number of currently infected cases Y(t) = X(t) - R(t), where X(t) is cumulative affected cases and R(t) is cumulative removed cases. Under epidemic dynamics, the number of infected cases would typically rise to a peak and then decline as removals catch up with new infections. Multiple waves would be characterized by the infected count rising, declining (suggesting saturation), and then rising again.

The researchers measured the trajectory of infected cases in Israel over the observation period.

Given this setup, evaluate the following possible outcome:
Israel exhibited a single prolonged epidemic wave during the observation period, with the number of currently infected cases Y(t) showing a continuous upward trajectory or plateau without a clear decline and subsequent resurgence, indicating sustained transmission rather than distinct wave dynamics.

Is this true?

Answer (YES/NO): NO